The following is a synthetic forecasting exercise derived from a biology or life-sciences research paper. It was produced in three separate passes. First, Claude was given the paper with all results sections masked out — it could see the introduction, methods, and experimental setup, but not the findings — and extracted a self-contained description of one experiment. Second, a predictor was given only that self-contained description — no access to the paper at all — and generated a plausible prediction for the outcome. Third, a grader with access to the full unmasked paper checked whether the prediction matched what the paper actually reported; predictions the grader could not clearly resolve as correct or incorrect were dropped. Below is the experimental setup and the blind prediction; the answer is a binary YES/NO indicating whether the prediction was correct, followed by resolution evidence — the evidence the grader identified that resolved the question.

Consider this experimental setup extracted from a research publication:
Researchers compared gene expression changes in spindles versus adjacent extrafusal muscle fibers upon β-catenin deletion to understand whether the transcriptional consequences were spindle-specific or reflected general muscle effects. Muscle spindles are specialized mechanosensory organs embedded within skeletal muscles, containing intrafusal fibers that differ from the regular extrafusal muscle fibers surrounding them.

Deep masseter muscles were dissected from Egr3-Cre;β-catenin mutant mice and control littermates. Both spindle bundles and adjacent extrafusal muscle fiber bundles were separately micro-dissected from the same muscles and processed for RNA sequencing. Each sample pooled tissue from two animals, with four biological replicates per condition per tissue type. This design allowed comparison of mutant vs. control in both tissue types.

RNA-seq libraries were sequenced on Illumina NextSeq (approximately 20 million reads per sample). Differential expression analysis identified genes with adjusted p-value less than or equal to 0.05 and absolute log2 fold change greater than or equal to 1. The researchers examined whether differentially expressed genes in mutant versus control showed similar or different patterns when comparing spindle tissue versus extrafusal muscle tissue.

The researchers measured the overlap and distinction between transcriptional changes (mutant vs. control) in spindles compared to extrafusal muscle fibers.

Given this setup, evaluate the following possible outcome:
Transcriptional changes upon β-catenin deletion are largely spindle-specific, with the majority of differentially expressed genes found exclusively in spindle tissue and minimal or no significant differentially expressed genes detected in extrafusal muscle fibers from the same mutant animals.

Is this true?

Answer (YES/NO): NO